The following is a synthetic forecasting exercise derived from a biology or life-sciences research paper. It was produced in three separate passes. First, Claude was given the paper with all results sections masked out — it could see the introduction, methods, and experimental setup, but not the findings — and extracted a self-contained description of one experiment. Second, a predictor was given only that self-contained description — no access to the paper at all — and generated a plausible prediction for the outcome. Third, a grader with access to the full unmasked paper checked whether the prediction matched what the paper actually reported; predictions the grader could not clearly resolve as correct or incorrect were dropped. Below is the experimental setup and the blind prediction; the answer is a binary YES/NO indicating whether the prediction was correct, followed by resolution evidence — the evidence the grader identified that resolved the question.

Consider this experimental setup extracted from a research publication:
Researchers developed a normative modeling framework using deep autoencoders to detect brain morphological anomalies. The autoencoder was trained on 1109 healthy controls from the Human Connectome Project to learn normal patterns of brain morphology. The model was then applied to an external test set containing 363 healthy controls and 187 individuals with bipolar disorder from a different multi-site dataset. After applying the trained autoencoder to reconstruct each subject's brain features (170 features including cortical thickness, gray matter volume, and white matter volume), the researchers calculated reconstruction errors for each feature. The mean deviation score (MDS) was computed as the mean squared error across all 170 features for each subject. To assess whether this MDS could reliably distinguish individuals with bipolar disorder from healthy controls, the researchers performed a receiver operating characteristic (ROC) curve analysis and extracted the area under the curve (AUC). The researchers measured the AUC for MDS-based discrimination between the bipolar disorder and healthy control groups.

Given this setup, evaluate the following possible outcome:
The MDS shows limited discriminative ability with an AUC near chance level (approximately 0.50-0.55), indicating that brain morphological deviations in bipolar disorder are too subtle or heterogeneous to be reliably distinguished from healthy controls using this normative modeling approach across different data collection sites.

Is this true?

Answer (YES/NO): NO